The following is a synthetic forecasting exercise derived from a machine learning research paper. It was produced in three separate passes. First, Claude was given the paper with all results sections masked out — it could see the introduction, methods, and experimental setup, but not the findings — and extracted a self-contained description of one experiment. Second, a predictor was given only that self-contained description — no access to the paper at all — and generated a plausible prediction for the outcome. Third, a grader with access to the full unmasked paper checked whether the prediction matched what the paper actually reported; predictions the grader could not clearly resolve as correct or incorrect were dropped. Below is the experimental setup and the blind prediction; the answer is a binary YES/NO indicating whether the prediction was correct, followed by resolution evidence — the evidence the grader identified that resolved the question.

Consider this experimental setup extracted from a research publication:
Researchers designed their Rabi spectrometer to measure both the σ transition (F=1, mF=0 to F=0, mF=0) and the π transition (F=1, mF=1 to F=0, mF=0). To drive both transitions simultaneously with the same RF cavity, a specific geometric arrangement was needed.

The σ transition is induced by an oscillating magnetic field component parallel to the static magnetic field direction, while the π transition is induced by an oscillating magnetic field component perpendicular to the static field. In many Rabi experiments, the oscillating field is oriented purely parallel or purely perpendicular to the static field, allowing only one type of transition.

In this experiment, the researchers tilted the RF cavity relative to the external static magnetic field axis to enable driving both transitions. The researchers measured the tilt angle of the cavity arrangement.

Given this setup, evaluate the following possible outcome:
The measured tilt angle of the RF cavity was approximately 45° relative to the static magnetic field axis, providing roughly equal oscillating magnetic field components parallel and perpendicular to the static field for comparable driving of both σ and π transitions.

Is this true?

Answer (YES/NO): YES